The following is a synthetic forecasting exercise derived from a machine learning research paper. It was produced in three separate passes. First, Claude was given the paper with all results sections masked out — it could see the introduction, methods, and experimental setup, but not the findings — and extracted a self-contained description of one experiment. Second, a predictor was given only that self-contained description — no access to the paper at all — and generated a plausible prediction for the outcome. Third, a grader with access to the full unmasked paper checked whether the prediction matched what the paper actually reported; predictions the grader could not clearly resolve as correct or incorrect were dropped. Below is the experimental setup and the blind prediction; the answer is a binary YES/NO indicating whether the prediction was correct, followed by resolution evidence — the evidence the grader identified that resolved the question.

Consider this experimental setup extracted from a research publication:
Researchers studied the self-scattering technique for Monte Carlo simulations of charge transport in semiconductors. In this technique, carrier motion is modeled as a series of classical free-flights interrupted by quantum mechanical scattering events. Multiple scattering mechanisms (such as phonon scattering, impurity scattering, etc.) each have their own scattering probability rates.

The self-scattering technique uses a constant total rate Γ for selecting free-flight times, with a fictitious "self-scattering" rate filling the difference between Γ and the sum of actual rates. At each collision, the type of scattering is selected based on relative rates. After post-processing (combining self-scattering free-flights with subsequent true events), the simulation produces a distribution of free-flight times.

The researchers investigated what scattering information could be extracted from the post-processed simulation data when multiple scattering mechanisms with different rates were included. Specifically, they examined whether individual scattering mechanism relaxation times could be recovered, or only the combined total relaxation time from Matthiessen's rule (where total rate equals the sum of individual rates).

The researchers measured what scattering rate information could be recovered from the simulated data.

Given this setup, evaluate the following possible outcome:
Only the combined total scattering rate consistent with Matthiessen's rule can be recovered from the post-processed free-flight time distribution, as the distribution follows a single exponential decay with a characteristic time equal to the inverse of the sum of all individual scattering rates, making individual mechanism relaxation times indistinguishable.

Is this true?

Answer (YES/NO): YES